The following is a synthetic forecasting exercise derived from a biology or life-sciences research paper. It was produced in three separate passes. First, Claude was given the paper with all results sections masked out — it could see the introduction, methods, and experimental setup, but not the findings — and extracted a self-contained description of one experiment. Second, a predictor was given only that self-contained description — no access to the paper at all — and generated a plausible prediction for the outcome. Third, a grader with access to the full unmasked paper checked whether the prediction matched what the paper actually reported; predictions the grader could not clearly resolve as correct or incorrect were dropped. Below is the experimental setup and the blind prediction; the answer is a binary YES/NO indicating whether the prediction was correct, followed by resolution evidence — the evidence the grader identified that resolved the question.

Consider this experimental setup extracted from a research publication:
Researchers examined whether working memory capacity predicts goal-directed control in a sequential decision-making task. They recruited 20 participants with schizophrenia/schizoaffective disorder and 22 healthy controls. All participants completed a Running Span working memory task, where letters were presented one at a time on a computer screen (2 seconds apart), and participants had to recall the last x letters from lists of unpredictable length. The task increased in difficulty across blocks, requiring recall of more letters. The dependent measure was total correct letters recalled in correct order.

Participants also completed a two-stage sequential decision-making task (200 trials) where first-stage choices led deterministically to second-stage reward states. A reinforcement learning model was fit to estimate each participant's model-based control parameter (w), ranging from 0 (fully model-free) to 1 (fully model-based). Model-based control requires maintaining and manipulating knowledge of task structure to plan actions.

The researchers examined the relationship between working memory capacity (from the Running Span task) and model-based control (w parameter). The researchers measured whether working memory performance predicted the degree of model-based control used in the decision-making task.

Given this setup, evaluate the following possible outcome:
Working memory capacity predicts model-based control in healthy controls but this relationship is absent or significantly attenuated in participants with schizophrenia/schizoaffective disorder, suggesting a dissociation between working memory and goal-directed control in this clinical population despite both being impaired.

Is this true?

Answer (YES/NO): YES